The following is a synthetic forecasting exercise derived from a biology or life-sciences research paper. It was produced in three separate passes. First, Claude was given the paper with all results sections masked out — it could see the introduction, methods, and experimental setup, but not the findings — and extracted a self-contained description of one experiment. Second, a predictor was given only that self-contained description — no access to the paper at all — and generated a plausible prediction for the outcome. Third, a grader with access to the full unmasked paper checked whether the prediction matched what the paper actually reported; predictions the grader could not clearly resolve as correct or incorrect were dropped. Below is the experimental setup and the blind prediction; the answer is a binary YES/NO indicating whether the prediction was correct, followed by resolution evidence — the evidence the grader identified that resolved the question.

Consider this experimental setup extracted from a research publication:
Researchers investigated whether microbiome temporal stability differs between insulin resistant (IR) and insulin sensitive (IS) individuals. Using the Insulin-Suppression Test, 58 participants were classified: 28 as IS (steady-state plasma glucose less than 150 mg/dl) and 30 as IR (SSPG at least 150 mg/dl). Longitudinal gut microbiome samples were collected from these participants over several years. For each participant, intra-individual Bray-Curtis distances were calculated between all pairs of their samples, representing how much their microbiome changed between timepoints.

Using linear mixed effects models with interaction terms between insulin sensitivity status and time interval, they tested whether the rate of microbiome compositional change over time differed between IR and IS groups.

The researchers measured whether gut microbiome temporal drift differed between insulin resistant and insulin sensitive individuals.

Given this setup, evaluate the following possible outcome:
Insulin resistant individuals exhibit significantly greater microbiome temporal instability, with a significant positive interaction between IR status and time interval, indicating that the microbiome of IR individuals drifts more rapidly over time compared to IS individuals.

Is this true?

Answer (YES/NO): YES